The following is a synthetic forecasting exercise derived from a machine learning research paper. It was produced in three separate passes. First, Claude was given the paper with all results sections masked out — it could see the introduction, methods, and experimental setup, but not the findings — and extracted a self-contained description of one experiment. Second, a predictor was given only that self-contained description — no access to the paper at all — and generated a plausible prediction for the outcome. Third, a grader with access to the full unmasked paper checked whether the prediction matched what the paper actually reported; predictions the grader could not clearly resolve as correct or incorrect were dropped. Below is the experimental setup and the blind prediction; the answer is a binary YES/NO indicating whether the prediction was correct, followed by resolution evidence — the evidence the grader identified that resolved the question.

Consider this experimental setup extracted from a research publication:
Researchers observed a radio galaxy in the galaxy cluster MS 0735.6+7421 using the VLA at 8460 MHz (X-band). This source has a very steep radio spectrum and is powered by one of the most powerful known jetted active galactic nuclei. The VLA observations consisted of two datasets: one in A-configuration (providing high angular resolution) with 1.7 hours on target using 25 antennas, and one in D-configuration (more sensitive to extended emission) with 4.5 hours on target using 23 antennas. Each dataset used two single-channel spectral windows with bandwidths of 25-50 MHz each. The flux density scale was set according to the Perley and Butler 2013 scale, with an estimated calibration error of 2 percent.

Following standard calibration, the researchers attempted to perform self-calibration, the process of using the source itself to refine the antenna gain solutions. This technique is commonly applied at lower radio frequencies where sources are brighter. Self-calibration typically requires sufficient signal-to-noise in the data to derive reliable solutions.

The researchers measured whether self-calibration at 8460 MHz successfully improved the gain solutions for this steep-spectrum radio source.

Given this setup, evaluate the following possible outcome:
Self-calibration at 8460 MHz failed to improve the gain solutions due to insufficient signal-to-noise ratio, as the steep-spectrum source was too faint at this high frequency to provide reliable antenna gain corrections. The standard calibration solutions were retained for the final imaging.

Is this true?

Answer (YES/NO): YES